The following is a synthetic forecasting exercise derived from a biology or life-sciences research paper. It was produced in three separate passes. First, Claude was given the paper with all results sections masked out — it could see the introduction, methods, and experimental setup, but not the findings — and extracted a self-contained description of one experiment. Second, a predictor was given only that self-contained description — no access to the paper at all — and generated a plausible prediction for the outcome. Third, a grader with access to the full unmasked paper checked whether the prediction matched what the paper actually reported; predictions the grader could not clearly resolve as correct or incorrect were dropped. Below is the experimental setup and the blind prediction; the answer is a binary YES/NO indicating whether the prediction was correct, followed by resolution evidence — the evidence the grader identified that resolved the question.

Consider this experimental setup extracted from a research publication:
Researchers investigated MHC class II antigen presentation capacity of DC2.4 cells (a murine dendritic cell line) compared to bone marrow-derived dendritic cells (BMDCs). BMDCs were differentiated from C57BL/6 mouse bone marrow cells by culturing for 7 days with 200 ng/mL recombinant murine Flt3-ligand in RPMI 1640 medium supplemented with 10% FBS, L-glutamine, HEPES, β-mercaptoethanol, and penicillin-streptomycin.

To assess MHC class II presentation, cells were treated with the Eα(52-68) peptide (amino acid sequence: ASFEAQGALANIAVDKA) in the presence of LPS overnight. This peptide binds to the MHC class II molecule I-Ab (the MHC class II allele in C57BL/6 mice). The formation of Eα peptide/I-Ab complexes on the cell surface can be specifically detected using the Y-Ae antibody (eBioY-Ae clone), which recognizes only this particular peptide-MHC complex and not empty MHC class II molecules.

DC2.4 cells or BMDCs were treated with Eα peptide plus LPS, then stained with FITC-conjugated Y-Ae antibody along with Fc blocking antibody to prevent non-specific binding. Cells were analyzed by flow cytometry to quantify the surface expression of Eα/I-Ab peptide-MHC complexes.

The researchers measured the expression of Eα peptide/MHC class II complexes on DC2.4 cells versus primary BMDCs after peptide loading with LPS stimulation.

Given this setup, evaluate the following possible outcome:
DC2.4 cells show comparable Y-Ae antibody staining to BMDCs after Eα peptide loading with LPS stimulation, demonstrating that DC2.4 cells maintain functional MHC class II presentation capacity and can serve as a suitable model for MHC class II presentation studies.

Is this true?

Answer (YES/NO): NO